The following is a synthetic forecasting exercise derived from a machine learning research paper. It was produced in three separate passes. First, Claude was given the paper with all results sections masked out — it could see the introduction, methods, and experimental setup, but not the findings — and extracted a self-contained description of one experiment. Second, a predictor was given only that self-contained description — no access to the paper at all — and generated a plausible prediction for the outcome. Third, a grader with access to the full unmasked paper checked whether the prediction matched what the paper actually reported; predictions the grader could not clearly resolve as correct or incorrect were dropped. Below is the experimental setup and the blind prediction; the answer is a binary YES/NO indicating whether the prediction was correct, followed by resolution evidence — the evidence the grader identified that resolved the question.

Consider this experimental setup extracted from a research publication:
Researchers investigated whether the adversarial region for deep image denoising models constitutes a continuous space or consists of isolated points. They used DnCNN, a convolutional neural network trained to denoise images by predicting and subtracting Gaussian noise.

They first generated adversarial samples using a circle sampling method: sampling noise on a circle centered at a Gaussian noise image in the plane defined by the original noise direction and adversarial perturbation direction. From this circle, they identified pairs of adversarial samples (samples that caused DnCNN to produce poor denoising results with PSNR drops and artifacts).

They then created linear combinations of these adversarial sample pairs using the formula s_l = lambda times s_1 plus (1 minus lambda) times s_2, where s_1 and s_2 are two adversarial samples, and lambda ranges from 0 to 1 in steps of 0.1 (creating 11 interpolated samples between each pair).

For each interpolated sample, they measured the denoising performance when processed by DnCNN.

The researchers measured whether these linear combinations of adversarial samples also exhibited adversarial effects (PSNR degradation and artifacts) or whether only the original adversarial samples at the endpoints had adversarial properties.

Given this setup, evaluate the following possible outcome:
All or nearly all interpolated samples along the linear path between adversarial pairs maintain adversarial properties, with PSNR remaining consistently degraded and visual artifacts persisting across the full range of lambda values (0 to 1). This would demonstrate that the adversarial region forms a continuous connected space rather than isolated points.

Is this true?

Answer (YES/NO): YES